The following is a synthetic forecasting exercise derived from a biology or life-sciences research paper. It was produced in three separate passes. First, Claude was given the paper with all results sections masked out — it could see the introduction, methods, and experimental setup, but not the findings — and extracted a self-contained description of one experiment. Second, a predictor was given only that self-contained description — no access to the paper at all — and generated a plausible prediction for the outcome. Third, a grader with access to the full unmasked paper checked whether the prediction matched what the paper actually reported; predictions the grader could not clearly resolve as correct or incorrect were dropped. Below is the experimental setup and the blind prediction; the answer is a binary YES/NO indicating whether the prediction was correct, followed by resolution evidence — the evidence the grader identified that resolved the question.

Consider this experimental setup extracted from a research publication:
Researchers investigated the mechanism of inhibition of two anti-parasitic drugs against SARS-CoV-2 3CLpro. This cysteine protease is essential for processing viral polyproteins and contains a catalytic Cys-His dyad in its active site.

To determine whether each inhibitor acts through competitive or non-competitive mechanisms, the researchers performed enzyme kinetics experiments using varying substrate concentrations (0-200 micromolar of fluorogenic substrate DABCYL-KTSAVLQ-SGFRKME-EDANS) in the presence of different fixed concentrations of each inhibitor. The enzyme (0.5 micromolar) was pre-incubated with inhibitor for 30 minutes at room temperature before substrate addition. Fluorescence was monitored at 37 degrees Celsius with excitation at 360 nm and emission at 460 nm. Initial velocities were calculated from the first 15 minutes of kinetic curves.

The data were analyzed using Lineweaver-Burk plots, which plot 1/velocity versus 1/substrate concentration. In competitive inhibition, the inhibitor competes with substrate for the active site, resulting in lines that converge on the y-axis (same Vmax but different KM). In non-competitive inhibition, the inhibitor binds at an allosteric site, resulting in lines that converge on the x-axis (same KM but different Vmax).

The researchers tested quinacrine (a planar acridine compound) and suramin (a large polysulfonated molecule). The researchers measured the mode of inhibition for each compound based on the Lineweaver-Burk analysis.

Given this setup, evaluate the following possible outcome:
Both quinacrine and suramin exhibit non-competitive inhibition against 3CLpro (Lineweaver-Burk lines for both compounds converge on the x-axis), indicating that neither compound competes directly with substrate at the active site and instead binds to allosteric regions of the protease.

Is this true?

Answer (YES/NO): NO